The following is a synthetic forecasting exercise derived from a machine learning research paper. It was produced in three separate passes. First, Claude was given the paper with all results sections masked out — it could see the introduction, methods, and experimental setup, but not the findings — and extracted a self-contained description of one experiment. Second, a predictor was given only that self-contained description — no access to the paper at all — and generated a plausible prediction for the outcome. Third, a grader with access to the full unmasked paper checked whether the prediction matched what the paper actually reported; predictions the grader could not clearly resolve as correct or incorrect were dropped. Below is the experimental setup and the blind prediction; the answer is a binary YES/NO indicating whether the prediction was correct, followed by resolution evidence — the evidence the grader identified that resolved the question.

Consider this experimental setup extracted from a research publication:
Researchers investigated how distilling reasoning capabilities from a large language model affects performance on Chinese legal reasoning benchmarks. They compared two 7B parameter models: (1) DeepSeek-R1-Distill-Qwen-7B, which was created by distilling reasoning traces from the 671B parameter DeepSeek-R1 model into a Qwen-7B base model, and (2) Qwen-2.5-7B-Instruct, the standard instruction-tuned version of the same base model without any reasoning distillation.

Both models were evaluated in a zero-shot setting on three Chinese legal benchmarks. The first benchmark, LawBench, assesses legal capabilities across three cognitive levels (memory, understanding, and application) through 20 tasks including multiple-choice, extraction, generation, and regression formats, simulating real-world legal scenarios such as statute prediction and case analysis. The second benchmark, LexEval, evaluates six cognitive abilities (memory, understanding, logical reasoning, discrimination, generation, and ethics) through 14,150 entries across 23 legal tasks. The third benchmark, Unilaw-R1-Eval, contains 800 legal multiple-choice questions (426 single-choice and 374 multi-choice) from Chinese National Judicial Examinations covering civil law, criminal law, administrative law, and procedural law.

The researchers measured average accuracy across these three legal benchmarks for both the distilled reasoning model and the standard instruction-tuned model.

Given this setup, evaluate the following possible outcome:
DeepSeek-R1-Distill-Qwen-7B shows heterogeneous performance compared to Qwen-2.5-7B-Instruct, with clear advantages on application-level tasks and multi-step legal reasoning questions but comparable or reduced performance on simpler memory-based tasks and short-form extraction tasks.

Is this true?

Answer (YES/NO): NO